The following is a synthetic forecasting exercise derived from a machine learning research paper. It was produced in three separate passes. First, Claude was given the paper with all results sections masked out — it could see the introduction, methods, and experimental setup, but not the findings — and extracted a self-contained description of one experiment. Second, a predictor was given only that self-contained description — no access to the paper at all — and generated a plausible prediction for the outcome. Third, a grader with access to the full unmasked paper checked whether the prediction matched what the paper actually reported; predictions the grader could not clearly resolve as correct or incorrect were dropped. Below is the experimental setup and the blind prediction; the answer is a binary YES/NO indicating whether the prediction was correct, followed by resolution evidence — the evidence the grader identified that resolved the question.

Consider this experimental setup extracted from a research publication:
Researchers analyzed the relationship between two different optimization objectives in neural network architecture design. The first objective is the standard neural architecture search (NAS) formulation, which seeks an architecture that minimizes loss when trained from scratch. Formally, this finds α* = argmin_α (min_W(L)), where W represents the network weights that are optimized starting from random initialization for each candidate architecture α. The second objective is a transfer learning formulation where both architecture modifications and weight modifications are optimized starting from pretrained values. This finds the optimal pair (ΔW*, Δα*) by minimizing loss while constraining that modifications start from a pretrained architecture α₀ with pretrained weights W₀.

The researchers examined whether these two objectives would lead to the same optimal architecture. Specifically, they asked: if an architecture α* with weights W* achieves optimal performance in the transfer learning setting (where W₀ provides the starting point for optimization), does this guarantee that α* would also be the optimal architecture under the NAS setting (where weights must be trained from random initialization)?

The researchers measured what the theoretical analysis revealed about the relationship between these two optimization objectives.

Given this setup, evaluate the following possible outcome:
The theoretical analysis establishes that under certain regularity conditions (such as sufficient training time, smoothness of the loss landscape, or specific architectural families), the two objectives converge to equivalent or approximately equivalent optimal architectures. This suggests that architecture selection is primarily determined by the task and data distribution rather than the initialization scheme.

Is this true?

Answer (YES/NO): NO